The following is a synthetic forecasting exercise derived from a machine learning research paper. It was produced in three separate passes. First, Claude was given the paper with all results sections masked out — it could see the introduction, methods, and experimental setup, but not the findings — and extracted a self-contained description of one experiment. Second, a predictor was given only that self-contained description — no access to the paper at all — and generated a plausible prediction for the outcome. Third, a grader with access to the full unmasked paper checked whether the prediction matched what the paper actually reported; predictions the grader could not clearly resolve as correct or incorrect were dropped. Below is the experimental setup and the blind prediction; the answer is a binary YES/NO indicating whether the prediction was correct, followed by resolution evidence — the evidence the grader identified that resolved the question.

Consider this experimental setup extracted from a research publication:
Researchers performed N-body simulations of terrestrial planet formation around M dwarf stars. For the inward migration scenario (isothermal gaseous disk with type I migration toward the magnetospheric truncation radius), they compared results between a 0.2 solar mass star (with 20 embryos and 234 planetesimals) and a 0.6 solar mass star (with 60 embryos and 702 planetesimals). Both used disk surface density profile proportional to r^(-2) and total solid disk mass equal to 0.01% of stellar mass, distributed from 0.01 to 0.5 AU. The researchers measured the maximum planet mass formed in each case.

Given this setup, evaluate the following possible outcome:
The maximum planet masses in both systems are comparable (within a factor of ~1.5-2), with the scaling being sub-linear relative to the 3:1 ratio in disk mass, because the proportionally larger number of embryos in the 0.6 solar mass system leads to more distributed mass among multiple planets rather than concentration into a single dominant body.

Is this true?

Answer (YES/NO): YES